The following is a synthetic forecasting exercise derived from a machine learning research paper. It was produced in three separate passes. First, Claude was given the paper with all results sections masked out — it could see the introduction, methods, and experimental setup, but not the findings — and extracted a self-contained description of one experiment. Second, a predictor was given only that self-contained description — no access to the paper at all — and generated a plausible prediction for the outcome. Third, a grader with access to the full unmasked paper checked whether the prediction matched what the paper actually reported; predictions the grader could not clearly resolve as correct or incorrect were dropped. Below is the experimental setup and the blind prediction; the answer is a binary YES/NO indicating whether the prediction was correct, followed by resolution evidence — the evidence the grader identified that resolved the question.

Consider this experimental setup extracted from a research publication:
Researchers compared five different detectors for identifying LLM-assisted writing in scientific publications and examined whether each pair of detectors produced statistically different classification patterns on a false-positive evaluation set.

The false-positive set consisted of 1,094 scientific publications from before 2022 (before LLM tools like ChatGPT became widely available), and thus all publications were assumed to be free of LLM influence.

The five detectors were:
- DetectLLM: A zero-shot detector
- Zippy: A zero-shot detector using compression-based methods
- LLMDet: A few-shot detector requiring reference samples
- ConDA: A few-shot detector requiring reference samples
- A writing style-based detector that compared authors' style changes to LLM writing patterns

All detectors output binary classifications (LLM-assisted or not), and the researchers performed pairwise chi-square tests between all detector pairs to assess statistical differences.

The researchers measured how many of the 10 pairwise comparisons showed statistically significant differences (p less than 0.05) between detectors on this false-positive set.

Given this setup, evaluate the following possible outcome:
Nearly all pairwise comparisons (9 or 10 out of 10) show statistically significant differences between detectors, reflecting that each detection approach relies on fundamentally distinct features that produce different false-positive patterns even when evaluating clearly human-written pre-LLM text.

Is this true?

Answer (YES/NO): YES